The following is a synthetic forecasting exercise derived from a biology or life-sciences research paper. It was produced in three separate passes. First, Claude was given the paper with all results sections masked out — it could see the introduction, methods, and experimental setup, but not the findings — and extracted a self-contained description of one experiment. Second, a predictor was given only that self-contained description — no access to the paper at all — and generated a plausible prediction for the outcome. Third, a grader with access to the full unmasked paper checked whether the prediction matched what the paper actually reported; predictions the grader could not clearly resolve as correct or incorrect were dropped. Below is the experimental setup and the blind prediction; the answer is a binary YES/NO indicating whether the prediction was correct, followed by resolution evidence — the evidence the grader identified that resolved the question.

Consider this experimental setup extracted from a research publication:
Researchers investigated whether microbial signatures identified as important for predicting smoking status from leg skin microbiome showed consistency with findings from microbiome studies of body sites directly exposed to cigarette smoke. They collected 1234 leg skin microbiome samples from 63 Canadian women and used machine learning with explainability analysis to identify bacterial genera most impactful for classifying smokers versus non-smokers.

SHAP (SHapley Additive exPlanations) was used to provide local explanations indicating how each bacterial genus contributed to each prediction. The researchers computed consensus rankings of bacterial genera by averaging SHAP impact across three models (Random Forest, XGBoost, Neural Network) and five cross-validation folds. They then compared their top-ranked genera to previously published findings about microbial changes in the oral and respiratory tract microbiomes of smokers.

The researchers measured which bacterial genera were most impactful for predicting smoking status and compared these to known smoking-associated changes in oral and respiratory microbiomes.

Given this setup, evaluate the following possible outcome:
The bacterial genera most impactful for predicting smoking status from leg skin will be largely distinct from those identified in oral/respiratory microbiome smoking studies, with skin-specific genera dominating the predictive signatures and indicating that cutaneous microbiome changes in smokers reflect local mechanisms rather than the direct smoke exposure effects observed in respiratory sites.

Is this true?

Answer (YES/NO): NO